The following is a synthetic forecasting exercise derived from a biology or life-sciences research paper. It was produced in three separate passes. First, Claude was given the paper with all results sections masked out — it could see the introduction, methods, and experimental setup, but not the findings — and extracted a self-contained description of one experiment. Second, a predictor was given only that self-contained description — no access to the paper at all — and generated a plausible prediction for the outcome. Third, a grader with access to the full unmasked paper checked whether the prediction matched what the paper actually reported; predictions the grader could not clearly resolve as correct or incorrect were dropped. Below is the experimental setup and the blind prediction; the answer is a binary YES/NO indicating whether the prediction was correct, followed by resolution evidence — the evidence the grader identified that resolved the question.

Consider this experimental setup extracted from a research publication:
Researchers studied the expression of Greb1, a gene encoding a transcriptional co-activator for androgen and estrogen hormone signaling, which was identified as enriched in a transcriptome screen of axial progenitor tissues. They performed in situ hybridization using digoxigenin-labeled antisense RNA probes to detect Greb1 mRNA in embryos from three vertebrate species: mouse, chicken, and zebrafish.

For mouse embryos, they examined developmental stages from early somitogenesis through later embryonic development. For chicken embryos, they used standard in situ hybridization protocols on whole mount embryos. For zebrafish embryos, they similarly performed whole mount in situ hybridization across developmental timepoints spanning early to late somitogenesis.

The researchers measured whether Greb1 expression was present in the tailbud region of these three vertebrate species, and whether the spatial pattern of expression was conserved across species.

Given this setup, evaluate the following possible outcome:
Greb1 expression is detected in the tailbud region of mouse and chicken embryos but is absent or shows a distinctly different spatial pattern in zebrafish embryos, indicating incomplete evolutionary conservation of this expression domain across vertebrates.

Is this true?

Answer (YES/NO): NO